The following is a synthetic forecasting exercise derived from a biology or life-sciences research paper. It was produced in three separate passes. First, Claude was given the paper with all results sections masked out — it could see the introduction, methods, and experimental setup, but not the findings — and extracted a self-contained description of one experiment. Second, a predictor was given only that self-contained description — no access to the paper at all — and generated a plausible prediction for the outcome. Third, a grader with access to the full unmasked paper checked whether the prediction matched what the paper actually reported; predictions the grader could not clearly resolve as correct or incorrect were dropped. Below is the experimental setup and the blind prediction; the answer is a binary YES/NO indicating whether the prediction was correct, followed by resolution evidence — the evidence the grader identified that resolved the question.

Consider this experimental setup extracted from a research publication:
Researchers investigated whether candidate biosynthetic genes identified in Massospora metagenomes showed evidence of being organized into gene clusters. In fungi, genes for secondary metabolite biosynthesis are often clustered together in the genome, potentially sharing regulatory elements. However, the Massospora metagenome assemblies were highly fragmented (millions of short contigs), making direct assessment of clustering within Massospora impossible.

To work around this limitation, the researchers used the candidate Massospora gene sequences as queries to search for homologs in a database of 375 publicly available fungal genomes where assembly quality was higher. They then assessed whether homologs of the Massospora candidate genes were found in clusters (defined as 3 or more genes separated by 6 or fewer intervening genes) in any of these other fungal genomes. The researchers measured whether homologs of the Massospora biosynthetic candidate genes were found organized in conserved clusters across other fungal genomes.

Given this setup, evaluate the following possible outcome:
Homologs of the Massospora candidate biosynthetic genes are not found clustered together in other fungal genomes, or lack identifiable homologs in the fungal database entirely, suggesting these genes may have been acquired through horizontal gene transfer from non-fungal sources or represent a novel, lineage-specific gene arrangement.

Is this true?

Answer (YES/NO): NO